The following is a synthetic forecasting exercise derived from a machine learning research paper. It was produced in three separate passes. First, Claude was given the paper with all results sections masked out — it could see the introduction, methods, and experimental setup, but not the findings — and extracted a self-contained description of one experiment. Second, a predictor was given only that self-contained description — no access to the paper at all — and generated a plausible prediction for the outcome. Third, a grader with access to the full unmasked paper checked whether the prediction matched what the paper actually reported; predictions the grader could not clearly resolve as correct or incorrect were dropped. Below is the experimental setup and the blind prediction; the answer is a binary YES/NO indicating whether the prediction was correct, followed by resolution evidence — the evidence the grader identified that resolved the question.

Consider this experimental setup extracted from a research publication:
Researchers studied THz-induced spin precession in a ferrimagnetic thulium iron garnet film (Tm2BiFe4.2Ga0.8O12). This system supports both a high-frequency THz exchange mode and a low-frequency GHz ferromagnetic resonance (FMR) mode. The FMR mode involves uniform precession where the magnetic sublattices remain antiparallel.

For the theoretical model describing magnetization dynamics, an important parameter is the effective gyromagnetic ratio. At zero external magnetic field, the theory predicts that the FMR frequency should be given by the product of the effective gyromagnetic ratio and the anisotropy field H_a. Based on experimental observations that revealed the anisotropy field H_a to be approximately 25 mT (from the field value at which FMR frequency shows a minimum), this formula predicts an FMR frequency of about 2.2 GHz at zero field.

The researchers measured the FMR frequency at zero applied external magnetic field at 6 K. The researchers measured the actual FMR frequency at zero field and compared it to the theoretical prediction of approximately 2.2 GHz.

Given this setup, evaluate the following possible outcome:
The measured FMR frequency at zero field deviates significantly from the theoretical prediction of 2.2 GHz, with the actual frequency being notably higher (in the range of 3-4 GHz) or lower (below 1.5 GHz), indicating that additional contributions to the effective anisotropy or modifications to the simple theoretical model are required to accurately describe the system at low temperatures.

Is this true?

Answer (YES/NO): NO